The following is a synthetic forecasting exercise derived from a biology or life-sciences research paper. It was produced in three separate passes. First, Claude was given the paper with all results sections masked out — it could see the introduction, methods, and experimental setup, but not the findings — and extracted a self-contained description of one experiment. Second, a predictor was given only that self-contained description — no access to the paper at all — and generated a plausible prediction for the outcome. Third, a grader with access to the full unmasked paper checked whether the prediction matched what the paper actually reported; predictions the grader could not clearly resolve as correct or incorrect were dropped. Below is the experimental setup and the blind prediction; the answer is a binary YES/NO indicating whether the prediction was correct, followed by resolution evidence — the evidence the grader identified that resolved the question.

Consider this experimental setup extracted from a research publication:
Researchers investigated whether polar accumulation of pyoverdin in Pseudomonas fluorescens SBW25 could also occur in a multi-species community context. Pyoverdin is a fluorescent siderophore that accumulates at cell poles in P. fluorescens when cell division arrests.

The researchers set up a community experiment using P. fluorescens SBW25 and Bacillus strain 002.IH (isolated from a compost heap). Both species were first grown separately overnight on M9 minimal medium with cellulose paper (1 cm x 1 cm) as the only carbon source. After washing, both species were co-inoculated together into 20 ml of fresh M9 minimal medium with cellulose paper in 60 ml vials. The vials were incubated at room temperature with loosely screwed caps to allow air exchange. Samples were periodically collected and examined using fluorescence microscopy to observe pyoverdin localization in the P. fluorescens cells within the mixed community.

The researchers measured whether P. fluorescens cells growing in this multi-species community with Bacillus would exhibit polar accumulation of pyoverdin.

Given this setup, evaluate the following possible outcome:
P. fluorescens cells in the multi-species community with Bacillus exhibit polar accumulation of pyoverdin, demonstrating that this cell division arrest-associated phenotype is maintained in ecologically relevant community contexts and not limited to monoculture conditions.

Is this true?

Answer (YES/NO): YES